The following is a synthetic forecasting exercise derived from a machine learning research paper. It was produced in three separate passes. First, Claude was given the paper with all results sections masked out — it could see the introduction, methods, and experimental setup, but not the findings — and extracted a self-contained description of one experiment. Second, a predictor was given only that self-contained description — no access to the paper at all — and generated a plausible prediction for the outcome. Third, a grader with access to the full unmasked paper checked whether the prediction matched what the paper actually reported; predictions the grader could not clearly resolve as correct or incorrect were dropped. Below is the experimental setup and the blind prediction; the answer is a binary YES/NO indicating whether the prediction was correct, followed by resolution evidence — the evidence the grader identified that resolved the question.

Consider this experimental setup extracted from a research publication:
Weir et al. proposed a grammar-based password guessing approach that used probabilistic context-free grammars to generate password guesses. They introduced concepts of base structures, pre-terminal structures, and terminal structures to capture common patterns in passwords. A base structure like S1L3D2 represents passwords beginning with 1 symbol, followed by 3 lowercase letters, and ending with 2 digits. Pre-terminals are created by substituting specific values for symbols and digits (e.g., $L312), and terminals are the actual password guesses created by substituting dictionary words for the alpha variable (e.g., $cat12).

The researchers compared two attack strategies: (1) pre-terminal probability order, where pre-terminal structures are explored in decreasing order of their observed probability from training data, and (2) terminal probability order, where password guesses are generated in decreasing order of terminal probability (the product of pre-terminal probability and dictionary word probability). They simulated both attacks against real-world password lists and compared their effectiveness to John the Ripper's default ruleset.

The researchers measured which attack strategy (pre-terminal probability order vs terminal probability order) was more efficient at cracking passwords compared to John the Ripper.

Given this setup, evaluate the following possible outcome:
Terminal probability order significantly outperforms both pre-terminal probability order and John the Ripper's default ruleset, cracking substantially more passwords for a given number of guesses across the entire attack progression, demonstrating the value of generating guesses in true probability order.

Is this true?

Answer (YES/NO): NO